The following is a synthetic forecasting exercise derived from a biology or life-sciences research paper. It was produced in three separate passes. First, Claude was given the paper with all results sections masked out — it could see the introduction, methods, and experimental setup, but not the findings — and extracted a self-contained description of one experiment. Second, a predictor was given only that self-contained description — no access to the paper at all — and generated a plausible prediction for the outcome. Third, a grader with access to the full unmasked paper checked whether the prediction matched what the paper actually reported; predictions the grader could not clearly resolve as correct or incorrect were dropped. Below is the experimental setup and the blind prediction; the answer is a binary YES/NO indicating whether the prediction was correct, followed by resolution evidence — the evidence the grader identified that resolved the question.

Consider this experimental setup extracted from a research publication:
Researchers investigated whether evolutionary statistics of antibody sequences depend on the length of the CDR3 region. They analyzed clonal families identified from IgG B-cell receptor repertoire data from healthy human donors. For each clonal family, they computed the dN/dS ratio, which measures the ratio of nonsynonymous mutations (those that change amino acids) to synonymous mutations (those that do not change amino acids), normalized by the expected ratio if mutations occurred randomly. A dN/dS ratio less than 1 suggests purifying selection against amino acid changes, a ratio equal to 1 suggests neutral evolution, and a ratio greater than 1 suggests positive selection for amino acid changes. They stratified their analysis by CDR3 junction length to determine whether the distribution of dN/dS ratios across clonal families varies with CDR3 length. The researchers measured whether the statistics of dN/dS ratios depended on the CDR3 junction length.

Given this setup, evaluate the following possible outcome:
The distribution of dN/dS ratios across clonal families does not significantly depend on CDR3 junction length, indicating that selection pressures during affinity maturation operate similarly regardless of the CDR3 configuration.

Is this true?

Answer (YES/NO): YES